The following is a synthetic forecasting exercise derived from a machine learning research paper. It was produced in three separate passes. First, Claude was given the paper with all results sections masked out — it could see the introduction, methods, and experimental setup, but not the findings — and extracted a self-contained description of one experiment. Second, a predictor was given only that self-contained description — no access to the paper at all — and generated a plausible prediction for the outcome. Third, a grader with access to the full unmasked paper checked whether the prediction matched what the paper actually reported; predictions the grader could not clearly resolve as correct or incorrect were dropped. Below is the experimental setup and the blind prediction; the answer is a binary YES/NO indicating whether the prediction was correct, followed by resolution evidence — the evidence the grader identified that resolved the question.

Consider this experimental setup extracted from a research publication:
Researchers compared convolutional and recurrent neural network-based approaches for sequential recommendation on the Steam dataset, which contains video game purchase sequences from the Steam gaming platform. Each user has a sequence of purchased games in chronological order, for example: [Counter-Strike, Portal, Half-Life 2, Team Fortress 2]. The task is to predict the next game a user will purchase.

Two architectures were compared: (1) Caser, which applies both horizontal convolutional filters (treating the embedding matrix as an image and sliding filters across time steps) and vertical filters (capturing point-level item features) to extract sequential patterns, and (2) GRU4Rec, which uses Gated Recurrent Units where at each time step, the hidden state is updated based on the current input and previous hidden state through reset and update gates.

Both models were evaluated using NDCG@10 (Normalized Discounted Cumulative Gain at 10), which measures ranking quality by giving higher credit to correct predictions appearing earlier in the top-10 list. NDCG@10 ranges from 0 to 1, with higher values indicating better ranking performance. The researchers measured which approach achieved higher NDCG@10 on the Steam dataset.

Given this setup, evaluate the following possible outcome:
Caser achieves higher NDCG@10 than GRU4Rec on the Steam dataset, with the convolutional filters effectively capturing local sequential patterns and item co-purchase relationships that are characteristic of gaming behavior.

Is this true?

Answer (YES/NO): NO